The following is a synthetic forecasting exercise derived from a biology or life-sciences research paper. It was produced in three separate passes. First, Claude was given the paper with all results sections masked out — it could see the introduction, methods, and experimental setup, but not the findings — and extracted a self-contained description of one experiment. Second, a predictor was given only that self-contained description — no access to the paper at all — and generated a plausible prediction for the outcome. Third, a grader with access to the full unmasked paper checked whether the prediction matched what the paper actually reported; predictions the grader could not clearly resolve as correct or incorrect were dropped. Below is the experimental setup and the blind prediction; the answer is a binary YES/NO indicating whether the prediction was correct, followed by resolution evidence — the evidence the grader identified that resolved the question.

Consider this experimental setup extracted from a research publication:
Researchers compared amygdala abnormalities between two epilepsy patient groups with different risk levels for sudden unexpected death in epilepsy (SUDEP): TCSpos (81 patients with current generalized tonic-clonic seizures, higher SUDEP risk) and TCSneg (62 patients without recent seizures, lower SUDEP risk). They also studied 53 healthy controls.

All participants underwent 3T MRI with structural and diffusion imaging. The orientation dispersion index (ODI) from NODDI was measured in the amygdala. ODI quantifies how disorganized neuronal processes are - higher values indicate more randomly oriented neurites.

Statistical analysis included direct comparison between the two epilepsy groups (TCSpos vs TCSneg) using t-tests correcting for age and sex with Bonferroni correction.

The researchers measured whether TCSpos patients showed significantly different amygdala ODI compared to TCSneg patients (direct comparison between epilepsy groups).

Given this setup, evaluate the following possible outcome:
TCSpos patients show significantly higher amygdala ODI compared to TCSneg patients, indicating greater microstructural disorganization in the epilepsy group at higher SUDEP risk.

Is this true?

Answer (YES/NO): NO